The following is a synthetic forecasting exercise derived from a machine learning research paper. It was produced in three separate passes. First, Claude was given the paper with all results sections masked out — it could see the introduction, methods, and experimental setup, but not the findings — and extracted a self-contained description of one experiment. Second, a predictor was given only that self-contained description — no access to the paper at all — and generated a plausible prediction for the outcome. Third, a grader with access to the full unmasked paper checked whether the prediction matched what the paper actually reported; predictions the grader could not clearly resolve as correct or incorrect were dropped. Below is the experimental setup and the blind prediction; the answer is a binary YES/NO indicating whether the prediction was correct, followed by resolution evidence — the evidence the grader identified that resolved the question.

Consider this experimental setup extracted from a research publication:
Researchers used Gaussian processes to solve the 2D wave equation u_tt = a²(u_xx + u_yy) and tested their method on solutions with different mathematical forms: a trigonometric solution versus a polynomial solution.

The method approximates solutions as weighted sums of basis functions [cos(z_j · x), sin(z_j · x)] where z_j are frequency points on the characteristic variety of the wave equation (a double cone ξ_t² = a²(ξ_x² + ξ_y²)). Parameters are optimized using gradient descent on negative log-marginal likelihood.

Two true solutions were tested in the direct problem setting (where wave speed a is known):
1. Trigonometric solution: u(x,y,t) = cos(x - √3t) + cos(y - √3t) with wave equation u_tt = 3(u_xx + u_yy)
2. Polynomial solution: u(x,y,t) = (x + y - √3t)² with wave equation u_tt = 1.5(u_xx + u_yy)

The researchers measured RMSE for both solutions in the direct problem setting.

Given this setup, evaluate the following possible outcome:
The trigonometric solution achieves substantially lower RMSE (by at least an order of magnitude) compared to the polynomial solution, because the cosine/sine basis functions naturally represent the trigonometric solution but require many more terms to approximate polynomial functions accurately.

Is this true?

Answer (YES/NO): YES